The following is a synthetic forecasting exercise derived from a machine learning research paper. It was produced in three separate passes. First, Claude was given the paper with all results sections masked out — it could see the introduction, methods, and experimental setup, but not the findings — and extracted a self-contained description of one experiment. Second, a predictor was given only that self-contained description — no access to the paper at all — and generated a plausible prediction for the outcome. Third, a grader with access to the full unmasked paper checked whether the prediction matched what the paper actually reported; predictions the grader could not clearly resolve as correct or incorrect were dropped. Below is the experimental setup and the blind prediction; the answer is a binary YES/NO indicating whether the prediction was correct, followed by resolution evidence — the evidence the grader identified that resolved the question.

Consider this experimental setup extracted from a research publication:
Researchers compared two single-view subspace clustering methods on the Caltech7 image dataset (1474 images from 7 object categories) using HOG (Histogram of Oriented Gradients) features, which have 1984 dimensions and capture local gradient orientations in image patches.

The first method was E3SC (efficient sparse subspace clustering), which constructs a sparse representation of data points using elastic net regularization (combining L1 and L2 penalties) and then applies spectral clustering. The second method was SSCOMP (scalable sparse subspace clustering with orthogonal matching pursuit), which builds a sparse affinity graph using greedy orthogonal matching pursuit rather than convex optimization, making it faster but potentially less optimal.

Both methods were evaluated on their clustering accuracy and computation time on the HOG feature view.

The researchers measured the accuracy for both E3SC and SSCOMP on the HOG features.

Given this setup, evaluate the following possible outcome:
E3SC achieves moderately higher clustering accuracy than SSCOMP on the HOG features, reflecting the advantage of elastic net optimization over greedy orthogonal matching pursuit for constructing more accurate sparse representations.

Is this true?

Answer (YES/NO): NO